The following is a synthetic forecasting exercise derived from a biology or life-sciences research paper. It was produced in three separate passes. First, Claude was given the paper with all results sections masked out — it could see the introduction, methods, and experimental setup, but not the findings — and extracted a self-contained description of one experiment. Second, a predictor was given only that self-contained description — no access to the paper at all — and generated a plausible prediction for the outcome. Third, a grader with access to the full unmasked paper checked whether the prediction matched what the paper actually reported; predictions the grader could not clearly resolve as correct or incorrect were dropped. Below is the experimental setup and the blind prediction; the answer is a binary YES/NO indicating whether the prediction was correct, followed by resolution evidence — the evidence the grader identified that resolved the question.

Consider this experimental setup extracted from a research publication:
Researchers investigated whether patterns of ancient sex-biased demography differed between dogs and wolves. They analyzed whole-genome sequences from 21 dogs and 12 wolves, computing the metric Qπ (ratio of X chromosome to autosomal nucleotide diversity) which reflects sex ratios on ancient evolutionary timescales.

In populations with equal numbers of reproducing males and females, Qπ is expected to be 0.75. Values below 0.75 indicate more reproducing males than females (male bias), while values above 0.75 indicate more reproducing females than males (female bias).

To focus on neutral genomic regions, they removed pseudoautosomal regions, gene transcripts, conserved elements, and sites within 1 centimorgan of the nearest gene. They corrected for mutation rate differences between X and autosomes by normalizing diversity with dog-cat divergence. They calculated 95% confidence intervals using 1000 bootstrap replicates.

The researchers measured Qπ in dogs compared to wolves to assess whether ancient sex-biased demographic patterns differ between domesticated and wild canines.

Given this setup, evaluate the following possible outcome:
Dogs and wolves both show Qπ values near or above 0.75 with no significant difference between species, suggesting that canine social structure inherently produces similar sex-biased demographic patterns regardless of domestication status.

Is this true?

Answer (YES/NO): NO